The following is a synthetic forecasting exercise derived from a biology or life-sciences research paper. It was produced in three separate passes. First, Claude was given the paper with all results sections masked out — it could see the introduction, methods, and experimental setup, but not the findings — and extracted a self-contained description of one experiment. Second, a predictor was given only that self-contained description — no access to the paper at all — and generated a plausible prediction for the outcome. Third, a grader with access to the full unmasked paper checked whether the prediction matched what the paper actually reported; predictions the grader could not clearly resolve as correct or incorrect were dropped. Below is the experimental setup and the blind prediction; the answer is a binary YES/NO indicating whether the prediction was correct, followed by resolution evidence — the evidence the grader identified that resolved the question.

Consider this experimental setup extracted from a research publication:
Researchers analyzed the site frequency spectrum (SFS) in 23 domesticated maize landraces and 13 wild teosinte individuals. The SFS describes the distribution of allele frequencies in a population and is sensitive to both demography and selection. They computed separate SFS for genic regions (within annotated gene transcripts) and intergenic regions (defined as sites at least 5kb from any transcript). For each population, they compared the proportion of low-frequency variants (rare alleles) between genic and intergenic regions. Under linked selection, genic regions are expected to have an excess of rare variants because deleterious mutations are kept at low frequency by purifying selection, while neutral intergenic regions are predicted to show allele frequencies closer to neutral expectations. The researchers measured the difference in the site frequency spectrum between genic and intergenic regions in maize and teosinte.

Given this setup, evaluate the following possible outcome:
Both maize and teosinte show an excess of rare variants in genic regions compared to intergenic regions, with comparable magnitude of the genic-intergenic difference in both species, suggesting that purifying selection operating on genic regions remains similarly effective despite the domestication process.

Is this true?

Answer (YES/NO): NO